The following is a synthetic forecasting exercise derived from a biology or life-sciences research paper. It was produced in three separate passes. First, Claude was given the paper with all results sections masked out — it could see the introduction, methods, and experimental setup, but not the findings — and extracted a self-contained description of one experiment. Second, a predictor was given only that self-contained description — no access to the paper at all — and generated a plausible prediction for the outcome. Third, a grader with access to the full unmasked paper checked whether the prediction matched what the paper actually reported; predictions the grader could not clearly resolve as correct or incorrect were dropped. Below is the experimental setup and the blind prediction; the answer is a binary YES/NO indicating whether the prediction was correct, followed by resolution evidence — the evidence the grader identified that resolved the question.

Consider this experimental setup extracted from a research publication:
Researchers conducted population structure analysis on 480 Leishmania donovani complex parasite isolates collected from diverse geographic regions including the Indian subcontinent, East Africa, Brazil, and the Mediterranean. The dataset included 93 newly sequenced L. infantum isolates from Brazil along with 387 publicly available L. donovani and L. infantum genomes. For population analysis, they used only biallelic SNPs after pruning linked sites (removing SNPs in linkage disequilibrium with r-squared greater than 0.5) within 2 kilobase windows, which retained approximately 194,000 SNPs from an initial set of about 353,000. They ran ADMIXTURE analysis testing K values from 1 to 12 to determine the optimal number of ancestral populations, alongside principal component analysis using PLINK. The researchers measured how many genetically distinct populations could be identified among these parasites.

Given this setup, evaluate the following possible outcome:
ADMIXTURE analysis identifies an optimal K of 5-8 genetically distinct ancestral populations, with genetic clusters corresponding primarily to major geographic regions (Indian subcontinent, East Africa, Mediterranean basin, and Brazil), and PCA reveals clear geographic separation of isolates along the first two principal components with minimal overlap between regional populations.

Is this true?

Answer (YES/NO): NO